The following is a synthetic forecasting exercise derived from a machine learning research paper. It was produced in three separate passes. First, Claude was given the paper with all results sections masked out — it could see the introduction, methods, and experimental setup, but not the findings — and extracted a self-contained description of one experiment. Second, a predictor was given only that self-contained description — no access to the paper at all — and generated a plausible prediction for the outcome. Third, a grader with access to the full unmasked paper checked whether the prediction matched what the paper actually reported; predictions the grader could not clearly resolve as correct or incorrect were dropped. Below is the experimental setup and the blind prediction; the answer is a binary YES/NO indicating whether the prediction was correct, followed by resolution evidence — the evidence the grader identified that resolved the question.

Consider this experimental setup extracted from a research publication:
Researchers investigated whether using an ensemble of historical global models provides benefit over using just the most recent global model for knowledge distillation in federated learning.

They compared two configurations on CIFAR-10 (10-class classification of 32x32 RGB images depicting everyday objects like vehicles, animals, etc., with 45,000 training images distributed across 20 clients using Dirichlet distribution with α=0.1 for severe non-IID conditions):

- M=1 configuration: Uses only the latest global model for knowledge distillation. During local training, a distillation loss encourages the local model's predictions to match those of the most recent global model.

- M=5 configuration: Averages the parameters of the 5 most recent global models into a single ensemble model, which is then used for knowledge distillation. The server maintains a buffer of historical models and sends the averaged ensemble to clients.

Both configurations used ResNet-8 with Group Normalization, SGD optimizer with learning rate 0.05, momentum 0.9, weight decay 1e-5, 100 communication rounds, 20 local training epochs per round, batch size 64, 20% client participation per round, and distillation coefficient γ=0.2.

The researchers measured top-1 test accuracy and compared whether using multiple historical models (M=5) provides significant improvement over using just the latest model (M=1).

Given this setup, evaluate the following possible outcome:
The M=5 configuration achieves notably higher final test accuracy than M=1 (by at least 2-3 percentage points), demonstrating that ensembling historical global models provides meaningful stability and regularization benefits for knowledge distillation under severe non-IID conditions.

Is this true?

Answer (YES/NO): NO